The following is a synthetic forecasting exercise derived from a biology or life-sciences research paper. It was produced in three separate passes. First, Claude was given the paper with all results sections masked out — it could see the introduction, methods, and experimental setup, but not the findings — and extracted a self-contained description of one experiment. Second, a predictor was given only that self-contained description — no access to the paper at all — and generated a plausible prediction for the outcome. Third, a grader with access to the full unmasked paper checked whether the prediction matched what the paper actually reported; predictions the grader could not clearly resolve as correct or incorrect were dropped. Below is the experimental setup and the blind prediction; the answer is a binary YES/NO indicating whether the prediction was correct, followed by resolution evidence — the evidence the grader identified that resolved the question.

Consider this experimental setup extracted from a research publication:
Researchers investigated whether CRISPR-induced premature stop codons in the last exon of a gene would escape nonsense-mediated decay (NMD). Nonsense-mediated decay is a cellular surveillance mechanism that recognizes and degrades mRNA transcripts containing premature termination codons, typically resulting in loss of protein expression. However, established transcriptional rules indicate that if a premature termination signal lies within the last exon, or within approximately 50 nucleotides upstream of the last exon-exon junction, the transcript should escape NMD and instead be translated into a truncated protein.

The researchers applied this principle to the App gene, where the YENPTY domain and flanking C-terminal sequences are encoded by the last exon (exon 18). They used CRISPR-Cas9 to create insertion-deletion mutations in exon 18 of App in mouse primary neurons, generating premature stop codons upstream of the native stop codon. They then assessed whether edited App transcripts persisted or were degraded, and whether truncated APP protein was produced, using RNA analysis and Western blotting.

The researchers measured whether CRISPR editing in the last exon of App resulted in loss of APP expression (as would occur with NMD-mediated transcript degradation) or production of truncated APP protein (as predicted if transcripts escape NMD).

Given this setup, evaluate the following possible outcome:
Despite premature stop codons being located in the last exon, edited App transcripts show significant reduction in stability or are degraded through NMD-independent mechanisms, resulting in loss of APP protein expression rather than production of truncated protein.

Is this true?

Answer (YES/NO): NO